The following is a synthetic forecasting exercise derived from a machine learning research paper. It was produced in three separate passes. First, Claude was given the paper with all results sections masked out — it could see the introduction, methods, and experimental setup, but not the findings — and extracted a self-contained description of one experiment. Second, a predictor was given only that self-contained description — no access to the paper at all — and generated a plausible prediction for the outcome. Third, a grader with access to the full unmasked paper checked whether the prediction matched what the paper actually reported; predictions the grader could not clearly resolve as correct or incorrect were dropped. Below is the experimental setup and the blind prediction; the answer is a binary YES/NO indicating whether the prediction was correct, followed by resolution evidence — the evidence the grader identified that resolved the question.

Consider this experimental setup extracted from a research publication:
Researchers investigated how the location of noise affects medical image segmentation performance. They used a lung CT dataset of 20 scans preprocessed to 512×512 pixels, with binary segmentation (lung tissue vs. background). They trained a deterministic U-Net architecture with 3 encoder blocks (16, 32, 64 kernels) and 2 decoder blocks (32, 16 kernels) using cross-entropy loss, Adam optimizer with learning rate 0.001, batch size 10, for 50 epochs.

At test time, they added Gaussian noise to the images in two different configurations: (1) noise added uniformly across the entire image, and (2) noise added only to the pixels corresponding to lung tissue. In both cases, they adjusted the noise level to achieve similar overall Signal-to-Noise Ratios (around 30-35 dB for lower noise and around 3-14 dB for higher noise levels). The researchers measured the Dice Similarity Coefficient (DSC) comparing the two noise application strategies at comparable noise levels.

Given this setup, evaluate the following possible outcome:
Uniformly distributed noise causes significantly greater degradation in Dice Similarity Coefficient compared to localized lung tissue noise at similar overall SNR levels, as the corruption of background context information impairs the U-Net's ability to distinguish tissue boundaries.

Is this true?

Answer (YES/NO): NO